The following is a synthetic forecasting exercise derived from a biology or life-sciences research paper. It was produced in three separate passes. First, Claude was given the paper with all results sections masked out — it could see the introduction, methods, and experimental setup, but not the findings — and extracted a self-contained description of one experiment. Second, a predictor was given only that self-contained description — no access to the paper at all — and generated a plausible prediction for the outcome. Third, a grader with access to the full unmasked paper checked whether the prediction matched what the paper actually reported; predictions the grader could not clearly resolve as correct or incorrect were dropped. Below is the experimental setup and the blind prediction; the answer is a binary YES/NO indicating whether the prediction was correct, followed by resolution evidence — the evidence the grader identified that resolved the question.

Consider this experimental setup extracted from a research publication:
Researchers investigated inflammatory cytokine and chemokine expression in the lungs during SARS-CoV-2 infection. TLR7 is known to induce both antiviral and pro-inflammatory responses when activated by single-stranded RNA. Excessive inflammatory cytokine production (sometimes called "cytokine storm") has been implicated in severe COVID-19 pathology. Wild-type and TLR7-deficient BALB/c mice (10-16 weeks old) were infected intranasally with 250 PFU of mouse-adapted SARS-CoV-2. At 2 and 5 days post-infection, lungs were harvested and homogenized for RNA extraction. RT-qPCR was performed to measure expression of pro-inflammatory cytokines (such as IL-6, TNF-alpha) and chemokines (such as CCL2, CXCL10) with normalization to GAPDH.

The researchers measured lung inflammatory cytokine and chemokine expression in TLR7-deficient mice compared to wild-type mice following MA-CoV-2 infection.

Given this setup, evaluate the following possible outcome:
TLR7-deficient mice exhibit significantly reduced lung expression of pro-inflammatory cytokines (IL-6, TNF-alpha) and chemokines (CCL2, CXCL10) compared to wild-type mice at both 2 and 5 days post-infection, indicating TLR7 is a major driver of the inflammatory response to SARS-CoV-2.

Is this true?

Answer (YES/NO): YES